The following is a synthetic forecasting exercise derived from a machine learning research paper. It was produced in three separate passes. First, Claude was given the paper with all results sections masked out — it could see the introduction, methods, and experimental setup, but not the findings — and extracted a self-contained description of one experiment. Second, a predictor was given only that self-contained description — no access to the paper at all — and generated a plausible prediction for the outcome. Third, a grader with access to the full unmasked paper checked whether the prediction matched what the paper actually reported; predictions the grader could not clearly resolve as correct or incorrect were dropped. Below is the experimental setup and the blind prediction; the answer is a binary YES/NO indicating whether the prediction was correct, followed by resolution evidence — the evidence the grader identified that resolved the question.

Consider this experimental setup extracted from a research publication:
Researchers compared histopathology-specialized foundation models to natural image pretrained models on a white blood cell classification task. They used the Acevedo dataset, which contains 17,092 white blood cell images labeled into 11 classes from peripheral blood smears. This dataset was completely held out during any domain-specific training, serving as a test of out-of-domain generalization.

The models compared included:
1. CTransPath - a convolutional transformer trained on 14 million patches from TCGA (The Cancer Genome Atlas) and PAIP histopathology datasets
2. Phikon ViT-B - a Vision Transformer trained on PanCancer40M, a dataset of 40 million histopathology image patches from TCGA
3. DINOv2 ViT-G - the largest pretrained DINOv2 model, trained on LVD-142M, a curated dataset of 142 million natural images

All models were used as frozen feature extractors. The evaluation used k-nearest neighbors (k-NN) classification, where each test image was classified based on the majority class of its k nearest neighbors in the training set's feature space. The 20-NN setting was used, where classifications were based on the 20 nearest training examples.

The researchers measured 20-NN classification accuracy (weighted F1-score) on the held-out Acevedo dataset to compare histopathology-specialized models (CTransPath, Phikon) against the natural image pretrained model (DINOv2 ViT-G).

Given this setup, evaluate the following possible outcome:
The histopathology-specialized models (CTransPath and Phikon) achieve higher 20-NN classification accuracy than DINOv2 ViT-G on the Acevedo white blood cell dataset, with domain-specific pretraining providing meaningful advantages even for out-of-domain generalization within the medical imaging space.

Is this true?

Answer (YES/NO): YES